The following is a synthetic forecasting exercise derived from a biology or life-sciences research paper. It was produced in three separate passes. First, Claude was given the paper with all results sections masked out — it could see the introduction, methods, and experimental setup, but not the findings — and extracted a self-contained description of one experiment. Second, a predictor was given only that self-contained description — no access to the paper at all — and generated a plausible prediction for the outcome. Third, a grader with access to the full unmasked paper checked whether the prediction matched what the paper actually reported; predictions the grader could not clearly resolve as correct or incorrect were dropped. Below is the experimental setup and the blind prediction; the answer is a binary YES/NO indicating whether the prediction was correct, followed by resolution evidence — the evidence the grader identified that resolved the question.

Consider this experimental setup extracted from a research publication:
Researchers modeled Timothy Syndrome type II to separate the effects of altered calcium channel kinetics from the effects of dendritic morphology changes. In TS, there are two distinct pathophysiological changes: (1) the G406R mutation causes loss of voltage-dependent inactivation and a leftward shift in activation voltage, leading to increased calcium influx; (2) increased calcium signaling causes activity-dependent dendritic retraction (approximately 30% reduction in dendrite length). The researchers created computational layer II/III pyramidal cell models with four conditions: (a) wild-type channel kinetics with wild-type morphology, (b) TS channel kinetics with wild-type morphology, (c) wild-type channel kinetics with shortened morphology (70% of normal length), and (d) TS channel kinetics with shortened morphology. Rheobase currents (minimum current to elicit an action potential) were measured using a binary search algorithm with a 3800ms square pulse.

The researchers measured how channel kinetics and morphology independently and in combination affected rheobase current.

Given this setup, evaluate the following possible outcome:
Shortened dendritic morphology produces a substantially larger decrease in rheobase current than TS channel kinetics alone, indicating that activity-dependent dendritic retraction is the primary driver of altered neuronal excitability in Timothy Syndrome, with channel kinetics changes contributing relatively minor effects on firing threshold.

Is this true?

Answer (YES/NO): NO